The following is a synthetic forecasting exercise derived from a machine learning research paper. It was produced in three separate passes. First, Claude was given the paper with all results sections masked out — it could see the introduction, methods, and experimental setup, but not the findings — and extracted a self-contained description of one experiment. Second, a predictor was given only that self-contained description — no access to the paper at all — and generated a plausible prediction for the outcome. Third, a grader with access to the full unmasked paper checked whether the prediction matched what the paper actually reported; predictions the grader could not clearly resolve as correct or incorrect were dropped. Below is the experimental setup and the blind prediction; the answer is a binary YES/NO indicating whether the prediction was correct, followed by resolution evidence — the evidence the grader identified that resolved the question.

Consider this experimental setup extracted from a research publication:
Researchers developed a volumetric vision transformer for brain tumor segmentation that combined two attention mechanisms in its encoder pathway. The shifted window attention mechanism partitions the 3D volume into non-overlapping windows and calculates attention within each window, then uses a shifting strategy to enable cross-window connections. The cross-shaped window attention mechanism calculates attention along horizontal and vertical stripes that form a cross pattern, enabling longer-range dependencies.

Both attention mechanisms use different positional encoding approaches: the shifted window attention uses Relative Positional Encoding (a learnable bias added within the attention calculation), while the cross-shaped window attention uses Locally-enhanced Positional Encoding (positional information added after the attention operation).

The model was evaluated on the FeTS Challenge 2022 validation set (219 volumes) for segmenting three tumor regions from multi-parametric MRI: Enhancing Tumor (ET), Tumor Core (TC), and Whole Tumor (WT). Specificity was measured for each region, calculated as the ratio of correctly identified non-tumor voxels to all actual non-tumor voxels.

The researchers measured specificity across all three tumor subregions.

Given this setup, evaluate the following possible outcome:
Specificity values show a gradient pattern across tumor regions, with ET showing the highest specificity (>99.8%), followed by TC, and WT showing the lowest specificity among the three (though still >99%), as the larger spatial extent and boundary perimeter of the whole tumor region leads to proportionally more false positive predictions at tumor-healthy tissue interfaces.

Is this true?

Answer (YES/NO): NO